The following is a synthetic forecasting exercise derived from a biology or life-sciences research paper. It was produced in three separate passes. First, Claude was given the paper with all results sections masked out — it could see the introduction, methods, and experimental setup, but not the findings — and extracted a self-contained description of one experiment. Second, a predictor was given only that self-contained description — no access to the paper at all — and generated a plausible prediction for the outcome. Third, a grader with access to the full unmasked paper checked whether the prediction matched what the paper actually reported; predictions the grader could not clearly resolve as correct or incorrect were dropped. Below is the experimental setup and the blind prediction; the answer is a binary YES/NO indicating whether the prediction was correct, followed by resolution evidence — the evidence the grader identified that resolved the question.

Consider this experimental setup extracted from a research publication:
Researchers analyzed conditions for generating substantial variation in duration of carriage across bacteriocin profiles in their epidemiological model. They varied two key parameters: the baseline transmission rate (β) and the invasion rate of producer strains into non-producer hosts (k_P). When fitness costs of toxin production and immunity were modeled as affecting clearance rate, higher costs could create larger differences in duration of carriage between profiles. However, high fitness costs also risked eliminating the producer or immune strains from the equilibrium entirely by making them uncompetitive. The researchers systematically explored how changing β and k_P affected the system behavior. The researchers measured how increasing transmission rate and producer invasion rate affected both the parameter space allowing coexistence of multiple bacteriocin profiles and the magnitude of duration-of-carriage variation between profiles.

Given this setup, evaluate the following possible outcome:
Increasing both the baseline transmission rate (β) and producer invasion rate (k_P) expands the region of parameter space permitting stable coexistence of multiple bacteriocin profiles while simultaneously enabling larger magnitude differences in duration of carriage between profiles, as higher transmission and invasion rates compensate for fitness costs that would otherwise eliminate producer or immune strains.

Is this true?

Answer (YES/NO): YES